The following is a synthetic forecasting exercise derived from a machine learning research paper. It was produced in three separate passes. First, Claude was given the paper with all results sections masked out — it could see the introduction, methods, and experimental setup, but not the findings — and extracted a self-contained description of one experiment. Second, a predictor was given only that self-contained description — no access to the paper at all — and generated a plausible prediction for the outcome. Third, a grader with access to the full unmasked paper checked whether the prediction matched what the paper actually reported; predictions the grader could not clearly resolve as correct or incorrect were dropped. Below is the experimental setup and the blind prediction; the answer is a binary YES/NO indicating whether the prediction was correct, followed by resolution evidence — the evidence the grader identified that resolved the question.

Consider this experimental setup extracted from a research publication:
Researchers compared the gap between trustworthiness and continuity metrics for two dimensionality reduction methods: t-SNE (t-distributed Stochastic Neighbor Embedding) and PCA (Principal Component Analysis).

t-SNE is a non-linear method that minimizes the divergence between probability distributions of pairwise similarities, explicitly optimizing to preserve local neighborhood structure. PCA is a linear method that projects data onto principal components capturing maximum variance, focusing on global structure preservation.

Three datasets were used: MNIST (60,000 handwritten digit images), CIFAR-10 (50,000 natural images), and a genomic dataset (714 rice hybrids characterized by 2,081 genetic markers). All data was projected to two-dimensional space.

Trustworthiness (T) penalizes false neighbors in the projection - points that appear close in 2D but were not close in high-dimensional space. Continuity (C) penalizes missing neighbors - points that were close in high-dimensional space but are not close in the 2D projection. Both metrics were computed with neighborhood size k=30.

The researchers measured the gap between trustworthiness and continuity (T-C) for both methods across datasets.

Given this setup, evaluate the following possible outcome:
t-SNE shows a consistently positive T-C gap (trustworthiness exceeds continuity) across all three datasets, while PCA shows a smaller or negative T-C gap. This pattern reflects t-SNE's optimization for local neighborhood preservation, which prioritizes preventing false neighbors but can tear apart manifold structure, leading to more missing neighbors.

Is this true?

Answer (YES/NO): NO